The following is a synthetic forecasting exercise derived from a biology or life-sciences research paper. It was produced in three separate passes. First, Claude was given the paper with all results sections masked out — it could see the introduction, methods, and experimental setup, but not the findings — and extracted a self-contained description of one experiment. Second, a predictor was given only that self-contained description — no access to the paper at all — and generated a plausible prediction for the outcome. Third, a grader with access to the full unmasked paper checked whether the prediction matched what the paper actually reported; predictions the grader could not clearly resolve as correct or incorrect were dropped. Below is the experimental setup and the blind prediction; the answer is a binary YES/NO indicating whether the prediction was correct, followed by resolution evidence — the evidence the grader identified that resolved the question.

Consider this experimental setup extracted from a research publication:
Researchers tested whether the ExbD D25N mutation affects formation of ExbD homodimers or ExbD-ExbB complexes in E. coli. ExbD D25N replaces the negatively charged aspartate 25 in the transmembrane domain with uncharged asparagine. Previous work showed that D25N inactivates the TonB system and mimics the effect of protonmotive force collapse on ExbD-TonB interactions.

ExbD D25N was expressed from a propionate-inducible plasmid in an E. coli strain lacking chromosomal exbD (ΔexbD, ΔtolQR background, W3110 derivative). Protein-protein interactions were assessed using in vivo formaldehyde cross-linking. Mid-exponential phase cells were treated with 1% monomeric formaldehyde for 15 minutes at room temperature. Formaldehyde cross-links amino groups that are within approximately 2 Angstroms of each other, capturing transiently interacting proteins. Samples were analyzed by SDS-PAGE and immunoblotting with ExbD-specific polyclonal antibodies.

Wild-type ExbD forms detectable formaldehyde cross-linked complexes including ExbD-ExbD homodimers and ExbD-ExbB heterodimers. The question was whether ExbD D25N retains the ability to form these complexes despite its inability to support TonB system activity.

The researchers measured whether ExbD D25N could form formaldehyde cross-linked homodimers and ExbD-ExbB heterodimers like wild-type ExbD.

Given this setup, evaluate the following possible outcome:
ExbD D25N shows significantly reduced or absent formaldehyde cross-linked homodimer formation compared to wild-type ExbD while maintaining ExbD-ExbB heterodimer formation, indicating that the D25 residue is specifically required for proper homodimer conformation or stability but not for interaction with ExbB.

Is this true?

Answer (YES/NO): NO